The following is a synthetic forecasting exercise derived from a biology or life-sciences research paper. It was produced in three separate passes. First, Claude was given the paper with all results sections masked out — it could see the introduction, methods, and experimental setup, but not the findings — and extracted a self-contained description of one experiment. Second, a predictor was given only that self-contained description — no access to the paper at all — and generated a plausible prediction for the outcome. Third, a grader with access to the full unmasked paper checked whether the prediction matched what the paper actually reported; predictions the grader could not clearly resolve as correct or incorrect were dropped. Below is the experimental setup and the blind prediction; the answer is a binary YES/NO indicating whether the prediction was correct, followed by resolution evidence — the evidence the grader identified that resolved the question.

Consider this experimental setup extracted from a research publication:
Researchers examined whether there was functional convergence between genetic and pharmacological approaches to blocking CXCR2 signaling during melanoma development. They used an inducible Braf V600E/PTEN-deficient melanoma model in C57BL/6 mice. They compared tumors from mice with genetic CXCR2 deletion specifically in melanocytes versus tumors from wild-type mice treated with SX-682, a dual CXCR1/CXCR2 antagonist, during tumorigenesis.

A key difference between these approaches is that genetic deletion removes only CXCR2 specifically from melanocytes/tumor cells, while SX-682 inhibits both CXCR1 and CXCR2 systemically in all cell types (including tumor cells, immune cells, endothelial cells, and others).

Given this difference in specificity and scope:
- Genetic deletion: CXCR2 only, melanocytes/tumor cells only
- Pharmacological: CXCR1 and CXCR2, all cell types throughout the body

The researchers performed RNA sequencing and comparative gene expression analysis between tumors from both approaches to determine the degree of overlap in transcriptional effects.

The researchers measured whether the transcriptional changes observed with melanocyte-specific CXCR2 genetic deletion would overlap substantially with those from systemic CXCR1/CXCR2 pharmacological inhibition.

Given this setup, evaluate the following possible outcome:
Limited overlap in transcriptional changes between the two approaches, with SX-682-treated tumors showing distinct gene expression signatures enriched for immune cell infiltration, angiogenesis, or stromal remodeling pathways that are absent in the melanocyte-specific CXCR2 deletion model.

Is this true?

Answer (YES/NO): NO